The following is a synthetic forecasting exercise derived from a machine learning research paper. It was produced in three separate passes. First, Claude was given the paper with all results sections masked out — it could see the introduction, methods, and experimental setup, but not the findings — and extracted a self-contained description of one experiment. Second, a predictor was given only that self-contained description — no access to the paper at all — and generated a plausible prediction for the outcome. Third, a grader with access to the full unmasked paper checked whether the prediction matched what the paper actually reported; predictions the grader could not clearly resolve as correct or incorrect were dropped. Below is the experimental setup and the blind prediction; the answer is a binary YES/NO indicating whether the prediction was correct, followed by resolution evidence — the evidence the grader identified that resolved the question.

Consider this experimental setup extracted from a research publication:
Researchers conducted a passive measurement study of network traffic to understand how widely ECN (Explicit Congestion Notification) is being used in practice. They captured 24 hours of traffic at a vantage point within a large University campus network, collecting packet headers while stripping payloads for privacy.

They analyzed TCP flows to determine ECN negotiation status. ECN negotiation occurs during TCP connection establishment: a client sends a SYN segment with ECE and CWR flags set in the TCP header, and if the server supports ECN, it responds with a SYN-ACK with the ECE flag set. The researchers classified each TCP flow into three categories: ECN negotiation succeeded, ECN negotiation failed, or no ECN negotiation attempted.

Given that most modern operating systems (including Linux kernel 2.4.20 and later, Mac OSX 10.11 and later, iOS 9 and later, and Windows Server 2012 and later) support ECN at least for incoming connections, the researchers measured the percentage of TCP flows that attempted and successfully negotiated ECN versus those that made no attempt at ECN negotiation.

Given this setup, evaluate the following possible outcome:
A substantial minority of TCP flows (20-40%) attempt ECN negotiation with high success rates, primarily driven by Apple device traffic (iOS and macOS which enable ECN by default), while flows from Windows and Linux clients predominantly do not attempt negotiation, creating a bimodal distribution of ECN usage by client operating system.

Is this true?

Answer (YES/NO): NO